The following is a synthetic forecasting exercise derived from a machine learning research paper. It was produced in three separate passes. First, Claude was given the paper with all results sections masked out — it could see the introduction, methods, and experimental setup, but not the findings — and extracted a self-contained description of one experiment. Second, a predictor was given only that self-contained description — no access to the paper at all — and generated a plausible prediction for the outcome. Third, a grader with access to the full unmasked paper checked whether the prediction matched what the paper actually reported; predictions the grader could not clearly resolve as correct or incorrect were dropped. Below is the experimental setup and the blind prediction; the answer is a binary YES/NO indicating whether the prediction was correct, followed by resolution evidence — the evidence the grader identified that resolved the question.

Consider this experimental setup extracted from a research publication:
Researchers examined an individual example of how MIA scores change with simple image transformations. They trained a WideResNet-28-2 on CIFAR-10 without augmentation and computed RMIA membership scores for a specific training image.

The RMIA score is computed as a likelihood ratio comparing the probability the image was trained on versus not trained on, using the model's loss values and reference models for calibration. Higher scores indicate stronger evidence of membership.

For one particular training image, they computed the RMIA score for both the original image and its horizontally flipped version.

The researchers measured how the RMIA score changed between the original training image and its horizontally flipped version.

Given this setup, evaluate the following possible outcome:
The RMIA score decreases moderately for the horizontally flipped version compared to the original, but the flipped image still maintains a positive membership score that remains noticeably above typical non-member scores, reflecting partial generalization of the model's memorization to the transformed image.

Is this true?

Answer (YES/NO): NO